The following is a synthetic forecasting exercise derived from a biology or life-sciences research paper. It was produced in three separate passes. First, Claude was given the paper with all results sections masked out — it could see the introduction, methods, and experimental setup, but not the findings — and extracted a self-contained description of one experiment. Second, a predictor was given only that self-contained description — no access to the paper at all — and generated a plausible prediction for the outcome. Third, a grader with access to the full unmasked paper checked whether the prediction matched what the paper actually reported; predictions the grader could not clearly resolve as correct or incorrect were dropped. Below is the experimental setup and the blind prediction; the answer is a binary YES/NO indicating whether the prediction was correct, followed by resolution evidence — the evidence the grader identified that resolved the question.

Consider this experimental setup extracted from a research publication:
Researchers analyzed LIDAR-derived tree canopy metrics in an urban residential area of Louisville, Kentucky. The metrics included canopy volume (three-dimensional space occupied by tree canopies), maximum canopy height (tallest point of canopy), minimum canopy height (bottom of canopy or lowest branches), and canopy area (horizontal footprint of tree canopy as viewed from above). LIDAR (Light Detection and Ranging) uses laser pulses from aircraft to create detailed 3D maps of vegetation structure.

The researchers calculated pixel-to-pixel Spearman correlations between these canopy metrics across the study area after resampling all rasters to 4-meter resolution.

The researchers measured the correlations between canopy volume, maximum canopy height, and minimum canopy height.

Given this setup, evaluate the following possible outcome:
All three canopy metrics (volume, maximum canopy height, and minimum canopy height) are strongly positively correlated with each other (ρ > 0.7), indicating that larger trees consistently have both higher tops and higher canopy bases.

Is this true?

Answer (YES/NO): YES